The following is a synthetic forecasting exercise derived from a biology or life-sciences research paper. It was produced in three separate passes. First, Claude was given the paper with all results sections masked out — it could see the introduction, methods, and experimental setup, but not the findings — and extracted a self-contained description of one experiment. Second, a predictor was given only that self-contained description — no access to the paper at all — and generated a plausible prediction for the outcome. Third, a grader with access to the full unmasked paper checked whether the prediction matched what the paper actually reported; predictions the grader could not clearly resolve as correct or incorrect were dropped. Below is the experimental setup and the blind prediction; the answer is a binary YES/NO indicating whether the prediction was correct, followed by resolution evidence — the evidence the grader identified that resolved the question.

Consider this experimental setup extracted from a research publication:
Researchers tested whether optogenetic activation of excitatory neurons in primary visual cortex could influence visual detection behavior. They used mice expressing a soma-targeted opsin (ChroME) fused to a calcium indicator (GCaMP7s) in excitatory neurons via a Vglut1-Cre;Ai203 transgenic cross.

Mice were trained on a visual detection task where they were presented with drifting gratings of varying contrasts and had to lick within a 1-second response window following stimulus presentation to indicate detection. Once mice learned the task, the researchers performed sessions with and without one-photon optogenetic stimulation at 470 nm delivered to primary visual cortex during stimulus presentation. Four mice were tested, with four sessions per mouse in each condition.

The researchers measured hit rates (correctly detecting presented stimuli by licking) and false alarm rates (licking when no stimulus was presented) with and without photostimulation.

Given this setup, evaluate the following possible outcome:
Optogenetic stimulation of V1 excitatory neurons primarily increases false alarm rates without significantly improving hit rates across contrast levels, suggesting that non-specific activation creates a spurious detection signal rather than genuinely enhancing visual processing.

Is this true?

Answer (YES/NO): NO